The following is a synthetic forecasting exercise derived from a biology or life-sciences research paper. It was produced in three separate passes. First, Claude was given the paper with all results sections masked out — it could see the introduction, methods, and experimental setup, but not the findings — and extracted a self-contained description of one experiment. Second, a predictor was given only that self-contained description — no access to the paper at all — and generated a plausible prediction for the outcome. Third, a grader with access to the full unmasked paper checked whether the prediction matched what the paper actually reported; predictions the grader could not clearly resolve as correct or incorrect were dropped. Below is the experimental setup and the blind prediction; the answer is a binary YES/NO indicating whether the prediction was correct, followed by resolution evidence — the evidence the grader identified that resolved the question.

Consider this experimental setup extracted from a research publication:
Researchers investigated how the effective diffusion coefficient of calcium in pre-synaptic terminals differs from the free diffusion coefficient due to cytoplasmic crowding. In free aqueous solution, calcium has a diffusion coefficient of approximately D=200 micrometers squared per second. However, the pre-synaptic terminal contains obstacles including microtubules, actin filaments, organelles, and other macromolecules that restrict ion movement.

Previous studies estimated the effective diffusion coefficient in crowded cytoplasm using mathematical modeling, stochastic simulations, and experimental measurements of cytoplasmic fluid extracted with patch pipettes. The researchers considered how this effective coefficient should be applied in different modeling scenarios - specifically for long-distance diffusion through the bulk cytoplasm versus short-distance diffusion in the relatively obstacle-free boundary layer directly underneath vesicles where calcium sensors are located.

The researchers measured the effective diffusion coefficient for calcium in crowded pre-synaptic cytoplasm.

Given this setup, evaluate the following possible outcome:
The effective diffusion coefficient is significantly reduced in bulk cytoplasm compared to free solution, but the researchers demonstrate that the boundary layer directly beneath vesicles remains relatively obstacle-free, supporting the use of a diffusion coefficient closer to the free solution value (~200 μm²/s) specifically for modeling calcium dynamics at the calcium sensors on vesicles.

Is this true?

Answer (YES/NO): YES